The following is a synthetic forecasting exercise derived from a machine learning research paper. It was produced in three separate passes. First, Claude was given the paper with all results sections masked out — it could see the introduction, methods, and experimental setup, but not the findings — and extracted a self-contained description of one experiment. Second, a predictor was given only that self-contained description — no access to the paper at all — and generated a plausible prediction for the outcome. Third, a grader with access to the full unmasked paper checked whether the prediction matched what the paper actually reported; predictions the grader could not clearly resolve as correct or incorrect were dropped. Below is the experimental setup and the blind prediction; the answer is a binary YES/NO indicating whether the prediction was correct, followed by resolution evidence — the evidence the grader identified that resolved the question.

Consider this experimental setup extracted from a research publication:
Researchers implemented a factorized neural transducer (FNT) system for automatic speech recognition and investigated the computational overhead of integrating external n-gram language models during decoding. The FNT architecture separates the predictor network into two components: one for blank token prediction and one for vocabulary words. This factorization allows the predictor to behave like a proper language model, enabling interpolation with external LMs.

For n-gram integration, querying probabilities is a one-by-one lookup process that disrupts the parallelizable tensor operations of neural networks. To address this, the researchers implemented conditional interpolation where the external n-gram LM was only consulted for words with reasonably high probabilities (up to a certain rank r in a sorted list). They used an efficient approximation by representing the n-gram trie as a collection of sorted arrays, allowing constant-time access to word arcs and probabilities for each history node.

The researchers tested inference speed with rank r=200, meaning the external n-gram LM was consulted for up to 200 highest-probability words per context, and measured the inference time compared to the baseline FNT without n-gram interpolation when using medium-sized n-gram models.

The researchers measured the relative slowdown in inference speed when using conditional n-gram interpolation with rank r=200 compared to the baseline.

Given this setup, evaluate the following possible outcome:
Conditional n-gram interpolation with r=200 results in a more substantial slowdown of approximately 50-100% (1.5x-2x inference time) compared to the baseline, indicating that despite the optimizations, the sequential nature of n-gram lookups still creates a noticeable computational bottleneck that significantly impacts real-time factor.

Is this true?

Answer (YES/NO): NO